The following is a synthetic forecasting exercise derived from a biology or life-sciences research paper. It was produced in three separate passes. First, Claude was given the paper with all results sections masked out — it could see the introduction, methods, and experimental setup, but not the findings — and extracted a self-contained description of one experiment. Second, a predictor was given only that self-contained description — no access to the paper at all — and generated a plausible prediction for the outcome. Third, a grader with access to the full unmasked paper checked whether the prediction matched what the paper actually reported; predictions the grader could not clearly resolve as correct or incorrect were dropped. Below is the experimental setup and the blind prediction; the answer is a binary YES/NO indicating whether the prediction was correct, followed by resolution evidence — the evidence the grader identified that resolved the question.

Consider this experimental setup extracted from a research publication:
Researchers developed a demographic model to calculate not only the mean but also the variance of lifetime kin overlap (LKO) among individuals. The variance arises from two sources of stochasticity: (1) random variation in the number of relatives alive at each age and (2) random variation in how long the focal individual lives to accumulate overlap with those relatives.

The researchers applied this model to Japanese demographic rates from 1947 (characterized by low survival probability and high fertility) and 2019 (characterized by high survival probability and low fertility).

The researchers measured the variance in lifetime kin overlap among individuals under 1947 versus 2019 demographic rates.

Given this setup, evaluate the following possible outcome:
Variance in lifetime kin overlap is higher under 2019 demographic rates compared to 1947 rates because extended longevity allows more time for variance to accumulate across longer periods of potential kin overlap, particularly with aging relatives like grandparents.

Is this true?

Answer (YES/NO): NO